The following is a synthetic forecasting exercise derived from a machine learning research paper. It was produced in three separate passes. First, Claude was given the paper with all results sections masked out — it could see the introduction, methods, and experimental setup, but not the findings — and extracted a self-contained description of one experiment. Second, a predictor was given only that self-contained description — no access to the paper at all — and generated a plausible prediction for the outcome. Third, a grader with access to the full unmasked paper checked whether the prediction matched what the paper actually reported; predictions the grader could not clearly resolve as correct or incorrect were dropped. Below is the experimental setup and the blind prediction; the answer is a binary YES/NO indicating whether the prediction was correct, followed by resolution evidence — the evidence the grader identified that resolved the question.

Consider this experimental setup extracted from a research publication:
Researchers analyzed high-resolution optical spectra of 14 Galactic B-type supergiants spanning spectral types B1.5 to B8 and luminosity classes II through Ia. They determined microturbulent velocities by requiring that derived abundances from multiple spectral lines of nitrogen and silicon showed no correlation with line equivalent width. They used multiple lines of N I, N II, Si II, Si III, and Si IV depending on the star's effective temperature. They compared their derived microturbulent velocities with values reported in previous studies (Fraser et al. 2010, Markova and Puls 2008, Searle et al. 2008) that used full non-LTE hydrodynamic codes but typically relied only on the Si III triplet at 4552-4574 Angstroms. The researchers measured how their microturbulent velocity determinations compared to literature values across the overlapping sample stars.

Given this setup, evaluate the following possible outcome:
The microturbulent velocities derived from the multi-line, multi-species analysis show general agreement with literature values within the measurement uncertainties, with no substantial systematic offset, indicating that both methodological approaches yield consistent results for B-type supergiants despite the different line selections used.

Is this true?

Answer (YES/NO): NO